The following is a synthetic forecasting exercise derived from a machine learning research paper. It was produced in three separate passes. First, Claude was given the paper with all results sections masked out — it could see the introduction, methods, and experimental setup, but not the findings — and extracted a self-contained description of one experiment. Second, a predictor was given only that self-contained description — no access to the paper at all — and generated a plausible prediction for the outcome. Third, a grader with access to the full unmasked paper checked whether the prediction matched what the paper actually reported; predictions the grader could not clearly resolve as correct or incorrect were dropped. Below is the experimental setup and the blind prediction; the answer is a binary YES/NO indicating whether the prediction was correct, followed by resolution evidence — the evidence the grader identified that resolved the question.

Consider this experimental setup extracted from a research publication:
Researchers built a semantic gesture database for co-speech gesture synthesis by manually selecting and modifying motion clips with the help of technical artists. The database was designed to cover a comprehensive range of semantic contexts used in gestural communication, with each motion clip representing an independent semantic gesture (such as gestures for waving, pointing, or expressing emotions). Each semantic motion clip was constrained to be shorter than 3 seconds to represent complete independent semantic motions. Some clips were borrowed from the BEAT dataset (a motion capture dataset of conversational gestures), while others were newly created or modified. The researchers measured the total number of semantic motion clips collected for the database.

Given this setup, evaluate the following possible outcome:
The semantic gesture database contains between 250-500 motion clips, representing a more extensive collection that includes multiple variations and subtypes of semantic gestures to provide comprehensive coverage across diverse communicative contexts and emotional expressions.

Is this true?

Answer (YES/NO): NO